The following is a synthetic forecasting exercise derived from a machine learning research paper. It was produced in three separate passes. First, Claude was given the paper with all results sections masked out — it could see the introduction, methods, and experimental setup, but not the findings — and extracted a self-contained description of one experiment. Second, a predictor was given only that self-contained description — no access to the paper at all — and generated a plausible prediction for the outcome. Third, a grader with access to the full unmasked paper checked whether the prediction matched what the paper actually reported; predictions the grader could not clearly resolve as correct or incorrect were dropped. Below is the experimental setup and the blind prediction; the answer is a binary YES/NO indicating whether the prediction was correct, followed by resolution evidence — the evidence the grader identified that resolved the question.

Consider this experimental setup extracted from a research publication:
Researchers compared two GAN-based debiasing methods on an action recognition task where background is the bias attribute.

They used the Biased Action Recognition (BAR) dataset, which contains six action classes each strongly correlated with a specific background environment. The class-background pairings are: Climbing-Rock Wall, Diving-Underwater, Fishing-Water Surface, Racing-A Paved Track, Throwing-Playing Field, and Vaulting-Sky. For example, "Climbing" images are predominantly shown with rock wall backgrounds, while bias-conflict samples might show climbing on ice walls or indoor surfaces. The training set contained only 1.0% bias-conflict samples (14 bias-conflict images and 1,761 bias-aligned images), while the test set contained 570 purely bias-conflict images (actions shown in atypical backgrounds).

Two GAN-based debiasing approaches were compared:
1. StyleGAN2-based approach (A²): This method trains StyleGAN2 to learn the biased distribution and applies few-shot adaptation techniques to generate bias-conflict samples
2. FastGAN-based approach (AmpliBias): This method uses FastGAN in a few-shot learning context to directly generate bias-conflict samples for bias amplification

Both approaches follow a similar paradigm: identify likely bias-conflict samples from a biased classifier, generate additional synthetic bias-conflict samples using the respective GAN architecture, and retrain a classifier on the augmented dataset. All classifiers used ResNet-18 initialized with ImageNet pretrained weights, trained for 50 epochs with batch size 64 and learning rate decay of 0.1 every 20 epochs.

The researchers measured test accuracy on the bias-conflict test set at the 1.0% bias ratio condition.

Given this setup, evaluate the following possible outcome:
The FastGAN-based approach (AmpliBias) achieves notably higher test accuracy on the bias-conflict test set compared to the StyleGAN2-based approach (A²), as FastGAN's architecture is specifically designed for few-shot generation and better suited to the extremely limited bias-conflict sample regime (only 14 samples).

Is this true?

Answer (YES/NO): NO